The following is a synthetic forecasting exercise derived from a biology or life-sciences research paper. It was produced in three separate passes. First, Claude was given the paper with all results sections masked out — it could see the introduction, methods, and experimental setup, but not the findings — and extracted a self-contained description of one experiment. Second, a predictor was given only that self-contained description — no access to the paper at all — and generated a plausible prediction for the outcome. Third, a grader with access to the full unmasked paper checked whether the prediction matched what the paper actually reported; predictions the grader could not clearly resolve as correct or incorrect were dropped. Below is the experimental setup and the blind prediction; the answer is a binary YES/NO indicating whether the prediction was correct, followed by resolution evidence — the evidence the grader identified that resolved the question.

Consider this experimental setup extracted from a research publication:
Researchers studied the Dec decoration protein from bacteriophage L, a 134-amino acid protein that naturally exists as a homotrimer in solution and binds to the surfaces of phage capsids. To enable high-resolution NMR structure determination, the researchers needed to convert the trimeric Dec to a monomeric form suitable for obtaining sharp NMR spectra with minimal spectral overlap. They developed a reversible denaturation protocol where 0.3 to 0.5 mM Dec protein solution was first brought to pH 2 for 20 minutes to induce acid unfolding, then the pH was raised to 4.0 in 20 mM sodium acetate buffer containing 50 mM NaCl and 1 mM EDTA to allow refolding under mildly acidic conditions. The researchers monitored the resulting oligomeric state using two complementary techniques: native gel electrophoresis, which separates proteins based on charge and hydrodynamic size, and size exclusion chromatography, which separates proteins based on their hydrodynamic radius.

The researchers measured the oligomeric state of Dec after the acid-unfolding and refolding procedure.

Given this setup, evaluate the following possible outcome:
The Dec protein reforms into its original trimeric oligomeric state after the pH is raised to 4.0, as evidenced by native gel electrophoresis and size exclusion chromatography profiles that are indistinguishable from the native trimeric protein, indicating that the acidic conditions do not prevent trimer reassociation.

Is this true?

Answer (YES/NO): NO